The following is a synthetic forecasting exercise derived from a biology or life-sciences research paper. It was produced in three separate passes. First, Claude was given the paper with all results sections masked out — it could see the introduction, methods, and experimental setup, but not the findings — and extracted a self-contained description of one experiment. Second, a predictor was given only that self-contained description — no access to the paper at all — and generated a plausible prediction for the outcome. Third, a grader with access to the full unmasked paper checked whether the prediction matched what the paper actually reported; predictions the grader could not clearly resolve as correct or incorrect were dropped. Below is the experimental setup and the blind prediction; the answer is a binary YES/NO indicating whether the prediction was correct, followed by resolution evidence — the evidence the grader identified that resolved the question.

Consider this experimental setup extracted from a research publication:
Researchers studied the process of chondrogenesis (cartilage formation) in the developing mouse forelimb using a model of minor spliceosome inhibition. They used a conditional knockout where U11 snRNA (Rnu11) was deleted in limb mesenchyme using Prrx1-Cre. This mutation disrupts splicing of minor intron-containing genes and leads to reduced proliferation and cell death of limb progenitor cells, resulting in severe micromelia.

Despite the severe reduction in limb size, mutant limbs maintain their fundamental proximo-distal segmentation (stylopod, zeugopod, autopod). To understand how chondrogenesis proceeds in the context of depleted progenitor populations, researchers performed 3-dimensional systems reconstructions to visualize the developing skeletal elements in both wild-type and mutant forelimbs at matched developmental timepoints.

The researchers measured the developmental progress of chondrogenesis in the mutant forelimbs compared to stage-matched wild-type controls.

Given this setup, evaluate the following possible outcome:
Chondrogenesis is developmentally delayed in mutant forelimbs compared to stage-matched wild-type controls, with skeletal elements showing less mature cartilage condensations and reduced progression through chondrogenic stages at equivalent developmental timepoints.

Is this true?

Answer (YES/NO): YES